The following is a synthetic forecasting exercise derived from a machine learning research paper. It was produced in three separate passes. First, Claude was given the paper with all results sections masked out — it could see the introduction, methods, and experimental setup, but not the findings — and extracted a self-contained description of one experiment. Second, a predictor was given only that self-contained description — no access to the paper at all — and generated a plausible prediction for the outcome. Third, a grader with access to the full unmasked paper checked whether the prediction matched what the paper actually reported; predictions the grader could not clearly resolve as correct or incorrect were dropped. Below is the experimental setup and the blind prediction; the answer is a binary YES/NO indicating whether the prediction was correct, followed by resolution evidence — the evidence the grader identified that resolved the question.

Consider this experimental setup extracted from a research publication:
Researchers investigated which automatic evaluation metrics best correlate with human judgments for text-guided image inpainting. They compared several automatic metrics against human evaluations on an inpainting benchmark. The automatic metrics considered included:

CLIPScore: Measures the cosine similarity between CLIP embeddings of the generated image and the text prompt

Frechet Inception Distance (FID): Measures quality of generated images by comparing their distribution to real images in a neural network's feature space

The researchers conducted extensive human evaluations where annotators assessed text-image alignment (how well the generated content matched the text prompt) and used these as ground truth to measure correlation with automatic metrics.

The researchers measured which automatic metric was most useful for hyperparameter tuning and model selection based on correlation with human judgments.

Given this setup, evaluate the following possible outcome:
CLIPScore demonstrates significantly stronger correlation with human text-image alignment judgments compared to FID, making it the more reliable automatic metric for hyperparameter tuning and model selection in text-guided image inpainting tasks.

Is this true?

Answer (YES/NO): NO